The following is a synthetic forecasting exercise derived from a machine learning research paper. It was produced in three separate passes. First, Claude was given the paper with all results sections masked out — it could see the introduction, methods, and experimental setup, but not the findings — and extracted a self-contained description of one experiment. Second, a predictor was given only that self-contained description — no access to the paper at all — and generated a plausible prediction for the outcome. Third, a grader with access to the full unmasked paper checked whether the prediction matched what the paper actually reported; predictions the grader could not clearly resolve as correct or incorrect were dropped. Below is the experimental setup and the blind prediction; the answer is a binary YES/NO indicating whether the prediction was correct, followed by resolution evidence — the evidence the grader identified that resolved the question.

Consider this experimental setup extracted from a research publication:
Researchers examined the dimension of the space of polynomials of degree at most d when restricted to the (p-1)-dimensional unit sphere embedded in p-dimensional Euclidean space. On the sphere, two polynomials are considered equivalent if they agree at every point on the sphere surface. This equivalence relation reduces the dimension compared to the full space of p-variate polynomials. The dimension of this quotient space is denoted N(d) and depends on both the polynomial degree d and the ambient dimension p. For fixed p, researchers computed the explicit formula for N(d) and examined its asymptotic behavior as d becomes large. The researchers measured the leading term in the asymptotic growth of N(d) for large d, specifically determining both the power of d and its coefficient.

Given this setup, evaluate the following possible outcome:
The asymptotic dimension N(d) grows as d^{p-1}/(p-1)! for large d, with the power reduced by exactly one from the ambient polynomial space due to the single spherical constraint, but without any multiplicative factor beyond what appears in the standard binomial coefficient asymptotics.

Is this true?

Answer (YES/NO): NO